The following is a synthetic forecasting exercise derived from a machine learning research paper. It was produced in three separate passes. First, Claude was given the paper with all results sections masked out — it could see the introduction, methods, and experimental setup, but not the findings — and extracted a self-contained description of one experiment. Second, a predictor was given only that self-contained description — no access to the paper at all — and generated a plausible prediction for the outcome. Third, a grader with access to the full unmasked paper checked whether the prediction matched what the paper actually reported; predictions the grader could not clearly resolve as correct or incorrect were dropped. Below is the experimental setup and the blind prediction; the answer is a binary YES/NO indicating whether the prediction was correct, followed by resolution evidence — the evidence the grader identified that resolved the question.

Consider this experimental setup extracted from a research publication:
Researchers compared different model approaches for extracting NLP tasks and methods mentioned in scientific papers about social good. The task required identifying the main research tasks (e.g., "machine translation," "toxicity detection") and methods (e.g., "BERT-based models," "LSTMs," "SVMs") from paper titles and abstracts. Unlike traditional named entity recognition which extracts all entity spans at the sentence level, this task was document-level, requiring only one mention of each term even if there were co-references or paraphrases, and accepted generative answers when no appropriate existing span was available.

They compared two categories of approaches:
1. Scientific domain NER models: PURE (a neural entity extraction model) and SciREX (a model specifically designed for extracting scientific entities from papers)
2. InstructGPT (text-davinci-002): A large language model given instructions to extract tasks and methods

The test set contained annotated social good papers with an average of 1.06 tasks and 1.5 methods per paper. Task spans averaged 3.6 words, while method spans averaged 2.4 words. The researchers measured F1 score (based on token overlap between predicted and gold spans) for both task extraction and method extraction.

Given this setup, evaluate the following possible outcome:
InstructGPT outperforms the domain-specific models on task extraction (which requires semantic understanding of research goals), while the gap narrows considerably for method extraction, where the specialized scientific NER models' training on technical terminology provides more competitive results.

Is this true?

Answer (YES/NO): NO